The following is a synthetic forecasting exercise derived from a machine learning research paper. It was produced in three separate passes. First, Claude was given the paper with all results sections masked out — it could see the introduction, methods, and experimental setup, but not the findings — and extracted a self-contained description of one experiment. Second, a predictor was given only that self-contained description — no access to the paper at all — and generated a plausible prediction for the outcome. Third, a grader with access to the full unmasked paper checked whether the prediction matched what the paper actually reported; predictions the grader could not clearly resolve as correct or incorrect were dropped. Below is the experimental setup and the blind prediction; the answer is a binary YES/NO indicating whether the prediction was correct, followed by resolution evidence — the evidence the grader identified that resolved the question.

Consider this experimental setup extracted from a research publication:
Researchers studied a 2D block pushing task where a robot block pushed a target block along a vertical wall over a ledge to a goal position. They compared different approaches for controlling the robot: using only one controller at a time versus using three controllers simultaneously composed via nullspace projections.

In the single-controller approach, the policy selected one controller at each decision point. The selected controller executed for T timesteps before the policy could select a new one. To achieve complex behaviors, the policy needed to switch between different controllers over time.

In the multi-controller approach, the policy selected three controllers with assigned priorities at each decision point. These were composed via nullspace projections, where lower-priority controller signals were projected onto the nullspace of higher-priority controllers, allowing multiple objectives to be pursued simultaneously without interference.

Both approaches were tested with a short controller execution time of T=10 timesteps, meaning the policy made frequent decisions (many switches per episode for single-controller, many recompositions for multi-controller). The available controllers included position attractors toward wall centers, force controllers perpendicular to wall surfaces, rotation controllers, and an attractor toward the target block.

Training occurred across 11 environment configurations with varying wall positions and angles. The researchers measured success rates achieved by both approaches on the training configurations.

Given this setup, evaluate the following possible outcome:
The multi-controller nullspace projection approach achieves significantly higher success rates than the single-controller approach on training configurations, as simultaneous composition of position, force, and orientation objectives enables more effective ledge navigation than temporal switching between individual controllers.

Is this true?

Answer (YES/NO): YES